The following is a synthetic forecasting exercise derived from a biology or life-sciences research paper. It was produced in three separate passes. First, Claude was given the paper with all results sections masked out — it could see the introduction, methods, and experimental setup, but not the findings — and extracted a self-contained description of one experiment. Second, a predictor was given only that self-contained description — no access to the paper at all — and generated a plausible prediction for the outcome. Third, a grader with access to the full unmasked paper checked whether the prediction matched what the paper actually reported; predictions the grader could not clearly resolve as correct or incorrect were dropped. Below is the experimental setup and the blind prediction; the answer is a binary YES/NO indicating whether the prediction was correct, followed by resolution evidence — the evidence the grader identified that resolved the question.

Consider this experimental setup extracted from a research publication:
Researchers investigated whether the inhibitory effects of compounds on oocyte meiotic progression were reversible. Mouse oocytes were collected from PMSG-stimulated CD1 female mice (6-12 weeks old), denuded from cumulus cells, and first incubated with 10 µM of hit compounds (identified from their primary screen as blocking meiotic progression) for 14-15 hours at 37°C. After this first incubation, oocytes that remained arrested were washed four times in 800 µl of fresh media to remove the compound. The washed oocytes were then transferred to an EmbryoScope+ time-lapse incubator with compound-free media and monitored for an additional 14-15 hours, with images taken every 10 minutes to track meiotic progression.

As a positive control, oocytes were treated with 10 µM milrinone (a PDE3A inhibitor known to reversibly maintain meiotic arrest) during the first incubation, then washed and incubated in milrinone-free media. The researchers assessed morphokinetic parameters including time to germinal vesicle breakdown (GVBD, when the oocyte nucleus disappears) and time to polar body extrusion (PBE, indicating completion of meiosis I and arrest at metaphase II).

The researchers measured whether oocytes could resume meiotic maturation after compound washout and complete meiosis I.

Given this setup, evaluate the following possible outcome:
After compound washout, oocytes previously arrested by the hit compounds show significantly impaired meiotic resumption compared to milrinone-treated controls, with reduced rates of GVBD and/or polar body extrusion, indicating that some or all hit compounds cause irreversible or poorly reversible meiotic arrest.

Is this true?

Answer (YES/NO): NO